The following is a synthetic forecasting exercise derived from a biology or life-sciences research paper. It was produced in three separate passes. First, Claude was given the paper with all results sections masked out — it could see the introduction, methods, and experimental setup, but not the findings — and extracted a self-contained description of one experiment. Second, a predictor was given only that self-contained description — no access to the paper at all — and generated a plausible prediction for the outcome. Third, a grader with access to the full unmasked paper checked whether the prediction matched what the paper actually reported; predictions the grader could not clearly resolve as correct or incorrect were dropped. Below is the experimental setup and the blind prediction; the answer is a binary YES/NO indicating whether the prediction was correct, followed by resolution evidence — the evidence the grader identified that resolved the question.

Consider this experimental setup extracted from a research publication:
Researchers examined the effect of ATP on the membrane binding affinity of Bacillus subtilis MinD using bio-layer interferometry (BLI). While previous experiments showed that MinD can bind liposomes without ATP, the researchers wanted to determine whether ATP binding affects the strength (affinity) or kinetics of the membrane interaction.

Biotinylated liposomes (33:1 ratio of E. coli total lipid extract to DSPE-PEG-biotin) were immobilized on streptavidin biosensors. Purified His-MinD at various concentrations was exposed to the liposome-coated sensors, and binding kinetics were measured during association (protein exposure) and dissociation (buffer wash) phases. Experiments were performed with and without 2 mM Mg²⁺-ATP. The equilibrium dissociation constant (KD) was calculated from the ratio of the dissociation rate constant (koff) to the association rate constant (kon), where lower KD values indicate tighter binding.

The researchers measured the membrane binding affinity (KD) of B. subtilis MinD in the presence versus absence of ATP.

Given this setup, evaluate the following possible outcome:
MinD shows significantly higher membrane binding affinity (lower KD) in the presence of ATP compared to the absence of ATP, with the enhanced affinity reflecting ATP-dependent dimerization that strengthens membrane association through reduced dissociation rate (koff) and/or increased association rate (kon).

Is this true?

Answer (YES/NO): YES